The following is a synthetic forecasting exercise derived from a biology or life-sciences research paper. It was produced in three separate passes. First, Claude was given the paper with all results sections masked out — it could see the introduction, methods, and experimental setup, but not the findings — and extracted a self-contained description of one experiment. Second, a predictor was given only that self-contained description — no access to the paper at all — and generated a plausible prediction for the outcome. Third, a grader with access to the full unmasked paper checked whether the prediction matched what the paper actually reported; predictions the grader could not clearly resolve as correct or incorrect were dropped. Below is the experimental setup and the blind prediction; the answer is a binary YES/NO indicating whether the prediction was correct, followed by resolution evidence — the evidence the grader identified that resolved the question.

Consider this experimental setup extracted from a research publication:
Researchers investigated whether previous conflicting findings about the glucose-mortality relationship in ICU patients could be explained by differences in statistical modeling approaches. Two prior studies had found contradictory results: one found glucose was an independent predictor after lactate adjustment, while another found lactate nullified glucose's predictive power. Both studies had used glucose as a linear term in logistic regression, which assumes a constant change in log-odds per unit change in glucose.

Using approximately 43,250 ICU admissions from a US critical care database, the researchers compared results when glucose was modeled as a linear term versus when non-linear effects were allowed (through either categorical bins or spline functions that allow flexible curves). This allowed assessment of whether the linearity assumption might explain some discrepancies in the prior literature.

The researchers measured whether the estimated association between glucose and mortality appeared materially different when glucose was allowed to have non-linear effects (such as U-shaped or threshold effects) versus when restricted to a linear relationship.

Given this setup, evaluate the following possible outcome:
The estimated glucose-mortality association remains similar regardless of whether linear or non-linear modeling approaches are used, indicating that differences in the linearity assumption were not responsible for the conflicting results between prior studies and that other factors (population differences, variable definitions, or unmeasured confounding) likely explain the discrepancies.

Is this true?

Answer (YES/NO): NO